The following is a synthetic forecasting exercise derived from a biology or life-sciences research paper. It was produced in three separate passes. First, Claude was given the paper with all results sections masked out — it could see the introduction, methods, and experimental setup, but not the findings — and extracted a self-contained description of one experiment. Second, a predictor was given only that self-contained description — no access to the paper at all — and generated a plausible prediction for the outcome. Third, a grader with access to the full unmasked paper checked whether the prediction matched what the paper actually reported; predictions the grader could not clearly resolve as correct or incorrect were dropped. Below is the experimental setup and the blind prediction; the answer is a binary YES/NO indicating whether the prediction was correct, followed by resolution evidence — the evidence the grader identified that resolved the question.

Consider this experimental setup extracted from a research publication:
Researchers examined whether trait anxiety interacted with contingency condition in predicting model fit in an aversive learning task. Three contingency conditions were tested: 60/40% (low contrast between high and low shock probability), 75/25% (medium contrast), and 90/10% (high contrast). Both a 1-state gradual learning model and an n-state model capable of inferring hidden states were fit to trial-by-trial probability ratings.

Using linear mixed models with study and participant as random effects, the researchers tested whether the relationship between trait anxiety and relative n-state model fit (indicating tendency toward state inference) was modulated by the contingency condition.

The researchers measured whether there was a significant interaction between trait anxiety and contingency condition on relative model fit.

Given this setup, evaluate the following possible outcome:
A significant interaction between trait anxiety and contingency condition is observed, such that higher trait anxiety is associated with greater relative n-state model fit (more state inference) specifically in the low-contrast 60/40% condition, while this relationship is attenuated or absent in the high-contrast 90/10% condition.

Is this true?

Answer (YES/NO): NO